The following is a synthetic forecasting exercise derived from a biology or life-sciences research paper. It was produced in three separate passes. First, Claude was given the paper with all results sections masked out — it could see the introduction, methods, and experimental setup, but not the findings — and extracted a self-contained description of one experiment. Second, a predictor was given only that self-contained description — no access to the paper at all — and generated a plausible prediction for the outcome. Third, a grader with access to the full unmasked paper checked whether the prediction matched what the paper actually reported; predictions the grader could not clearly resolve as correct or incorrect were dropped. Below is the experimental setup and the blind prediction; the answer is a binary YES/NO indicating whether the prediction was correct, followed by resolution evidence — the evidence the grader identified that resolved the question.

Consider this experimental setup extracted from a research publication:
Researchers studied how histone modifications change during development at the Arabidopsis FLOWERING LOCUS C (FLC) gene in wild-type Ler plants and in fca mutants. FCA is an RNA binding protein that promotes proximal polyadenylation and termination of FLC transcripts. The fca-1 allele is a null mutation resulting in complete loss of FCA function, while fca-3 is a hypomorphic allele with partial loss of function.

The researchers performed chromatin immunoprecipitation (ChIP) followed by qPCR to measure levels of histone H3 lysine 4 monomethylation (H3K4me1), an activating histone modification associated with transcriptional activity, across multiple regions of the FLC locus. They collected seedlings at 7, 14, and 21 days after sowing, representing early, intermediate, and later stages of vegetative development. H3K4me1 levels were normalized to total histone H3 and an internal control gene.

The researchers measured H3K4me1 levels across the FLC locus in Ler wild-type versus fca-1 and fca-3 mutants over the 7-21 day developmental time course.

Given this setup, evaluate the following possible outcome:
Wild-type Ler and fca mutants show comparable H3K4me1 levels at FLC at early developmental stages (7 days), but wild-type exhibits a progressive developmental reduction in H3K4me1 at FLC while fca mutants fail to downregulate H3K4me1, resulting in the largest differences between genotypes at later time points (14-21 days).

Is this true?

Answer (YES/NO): NO